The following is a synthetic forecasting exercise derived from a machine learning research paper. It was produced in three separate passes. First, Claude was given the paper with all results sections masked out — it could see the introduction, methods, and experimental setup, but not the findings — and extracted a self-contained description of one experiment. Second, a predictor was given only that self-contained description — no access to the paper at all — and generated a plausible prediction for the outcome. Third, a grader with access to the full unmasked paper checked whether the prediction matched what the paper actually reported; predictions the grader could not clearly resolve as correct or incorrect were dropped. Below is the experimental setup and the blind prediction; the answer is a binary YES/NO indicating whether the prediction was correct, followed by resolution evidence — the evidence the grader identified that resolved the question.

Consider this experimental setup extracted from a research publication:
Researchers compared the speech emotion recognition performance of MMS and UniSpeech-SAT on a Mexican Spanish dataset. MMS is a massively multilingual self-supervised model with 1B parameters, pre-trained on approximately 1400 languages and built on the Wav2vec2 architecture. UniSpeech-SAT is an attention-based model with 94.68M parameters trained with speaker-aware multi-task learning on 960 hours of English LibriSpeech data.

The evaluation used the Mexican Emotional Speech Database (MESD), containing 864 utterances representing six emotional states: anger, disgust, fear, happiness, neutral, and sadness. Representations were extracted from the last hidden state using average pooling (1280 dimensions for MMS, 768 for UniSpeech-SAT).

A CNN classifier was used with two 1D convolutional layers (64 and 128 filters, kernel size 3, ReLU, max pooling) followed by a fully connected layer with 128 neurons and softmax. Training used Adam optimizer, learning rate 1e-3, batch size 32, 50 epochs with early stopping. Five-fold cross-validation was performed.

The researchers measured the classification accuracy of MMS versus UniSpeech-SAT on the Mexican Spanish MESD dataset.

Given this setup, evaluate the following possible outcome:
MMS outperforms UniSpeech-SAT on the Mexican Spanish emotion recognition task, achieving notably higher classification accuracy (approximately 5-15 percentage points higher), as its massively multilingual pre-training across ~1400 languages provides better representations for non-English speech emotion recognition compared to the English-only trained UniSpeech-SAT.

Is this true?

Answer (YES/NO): NO